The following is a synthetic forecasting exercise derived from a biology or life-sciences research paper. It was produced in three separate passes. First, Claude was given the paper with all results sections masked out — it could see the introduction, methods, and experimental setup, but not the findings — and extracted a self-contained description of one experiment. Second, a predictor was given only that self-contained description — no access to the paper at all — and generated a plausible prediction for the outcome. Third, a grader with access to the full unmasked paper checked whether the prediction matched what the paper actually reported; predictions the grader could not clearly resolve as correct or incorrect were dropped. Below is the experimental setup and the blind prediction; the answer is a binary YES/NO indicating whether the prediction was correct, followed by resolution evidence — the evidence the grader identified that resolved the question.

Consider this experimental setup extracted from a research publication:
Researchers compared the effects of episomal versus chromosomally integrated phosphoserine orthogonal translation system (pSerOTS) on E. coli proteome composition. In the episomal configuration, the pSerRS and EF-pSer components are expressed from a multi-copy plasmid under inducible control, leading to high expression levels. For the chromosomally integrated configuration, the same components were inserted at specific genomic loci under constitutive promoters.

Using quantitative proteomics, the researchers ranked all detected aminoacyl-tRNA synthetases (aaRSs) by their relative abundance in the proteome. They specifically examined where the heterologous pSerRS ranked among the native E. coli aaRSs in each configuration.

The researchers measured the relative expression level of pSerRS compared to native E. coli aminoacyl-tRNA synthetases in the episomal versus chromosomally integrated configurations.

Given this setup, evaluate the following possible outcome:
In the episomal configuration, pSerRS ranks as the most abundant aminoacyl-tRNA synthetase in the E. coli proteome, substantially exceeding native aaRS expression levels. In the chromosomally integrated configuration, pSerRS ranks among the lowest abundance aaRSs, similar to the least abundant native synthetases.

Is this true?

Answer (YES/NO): NO